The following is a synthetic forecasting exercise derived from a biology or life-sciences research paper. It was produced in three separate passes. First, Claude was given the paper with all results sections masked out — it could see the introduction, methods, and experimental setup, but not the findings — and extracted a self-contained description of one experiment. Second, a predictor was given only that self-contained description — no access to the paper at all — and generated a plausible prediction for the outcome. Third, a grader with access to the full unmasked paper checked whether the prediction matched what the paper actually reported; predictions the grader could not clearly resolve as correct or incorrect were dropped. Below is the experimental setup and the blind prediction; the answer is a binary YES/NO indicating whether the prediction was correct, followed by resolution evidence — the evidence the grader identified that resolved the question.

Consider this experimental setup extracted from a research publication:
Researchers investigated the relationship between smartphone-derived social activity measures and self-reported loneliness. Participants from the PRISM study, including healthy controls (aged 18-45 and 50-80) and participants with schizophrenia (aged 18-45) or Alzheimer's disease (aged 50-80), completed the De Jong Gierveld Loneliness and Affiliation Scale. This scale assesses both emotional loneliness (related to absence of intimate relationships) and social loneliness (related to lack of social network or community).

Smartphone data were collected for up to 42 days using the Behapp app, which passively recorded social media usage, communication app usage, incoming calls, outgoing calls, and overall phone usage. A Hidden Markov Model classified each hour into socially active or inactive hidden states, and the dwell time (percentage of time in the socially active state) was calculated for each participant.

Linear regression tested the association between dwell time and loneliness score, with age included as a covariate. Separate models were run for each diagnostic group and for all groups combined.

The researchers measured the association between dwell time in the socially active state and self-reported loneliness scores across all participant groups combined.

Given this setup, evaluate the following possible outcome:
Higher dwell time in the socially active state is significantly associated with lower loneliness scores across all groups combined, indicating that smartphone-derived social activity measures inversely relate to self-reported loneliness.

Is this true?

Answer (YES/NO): NO